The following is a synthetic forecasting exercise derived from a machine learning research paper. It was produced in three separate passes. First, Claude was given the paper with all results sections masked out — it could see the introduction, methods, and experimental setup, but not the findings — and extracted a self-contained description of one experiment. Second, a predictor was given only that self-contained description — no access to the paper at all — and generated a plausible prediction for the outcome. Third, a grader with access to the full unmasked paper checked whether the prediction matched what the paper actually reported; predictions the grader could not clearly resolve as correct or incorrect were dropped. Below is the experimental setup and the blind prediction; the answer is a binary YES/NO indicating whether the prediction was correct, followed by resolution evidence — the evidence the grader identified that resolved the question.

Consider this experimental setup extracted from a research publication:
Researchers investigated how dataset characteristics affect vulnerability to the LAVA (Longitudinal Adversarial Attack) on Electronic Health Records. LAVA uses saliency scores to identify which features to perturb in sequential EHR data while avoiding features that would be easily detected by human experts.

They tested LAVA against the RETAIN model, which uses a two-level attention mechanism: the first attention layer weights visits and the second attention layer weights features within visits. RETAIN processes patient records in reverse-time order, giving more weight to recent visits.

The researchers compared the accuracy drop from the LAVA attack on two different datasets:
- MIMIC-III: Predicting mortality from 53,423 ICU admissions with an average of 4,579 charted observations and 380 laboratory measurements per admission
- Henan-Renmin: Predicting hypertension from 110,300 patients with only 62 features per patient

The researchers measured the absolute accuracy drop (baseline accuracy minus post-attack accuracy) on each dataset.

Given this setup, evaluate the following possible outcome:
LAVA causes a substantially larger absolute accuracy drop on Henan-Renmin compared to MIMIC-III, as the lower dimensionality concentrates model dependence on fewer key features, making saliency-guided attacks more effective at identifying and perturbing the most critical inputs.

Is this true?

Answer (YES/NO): NO